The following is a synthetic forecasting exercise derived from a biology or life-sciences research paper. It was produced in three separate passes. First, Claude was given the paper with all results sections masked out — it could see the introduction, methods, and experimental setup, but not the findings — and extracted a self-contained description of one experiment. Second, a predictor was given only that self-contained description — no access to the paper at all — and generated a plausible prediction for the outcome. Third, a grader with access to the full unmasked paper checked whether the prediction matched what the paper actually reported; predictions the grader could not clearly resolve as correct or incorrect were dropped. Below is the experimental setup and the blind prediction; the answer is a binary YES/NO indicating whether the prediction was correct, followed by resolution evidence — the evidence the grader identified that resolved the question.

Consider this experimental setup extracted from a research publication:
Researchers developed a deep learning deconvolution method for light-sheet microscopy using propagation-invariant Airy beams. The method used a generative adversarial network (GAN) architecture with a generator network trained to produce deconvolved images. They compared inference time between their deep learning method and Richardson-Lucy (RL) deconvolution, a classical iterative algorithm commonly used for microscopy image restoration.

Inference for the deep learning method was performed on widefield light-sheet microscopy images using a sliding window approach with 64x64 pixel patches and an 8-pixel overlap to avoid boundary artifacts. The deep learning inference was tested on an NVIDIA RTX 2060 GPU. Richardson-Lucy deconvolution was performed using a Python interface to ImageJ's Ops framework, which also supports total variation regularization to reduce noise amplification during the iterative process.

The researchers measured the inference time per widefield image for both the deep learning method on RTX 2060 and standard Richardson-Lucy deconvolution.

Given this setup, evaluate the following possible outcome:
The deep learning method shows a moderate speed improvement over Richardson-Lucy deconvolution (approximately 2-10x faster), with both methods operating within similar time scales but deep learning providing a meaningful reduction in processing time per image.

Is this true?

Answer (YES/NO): NO